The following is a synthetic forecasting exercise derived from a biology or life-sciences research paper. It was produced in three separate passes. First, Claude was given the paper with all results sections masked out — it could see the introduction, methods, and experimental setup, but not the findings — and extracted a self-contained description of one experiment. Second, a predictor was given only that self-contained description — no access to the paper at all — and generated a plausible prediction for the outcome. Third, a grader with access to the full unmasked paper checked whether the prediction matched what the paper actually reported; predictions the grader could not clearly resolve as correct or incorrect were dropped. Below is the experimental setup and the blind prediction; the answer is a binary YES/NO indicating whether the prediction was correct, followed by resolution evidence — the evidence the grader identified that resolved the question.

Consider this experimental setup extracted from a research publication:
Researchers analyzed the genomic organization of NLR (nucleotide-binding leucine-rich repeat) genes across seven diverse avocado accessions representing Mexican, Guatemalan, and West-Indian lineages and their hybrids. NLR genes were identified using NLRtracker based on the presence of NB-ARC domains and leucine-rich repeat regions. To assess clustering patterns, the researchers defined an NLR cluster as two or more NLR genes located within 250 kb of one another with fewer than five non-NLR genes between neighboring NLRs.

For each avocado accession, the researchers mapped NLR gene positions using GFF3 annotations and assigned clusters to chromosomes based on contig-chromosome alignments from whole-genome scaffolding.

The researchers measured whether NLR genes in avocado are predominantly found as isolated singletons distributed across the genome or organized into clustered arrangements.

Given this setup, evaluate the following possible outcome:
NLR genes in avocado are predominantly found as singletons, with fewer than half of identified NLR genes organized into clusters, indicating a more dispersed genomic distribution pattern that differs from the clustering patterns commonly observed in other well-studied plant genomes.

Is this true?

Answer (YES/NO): NO